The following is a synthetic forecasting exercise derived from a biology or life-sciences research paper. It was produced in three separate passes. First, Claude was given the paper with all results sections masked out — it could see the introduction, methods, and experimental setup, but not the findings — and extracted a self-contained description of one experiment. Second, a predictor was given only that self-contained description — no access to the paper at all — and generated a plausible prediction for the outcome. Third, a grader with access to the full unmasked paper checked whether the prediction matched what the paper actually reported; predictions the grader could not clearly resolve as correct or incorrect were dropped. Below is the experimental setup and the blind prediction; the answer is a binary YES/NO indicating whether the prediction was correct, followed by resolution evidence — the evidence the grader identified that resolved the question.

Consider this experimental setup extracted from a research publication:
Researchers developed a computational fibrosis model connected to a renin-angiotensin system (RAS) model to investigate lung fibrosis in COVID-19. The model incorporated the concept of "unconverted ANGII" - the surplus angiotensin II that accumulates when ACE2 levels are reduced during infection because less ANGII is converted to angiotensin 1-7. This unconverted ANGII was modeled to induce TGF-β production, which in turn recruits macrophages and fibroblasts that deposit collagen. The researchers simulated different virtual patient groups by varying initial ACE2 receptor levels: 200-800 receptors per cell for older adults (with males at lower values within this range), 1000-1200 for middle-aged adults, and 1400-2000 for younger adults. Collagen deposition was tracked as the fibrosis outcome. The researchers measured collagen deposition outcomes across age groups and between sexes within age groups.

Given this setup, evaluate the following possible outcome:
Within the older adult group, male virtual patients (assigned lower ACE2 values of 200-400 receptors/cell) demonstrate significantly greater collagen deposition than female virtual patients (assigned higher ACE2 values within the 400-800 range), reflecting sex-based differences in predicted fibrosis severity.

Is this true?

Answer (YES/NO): NO